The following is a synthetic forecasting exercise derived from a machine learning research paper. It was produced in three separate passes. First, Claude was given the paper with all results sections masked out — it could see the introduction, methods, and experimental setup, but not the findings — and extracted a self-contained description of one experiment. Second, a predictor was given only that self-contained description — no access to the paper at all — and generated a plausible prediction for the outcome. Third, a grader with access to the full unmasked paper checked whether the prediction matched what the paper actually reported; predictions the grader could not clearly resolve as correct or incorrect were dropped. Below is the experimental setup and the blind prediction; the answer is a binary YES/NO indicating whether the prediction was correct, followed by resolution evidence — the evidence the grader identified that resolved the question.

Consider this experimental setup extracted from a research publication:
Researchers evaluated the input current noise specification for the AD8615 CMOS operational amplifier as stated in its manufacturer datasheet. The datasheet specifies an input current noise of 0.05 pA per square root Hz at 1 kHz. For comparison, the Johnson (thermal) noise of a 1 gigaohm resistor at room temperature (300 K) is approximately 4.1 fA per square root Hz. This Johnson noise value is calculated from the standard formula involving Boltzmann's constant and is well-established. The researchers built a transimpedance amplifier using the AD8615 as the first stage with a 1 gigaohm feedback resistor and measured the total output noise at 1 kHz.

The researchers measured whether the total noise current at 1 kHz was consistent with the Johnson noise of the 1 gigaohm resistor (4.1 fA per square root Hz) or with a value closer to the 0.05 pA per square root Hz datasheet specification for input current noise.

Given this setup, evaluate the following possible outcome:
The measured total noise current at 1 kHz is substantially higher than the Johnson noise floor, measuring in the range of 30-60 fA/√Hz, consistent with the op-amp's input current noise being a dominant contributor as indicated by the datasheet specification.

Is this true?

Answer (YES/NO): NO